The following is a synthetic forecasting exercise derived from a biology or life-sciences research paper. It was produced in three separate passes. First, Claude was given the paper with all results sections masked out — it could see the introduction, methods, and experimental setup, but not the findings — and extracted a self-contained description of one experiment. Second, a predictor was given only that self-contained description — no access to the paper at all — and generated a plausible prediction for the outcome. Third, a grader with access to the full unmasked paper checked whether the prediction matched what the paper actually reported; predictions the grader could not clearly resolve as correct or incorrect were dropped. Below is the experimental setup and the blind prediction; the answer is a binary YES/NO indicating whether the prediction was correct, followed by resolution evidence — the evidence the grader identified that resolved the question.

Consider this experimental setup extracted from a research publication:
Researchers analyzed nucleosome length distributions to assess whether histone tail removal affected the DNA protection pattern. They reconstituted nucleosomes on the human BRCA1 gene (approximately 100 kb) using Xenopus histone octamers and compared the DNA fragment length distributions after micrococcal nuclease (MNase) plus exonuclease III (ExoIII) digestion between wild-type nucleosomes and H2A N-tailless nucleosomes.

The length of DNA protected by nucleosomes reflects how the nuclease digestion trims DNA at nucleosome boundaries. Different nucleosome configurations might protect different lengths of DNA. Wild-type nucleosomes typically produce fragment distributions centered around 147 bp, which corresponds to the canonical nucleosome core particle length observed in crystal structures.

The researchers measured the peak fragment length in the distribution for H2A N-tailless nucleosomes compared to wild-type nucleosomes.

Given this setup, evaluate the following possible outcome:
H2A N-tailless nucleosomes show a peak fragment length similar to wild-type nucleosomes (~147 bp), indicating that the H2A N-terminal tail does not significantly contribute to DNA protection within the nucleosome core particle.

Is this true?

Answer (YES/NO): YES